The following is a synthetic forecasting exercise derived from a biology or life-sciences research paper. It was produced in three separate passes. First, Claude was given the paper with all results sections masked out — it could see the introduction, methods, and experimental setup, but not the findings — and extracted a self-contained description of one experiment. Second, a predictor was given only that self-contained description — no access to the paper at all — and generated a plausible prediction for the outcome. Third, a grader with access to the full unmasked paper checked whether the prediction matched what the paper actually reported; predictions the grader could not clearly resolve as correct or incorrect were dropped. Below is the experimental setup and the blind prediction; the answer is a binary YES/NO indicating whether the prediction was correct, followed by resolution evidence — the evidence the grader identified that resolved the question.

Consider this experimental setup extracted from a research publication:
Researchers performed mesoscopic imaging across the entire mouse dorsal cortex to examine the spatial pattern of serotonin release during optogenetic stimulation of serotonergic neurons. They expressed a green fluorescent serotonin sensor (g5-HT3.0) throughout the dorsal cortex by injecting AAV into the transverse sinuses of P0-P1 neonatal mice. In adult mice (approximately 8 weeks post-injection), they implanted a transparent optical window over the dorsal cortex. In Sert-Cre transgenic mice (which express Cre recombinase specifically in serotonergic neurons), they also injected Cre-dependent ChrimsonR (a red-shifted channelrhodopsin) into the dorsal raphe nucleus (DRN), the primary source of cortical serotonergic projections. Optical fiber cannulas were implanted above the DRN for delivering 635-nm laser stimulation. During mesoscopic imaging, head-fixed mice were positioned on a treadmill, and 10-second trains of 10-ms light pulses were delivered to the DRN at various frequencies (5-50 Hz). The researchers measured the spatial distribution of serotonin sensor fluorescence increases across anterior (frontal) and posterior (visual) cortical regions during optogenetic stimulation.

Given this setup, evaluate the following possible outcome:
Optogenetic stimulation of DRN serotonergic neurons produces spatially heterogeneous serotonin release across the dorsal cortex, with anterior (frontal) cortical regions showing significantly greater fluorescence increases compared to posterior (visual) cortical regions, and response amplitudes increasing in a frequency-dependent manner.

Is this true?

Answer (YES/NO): YES